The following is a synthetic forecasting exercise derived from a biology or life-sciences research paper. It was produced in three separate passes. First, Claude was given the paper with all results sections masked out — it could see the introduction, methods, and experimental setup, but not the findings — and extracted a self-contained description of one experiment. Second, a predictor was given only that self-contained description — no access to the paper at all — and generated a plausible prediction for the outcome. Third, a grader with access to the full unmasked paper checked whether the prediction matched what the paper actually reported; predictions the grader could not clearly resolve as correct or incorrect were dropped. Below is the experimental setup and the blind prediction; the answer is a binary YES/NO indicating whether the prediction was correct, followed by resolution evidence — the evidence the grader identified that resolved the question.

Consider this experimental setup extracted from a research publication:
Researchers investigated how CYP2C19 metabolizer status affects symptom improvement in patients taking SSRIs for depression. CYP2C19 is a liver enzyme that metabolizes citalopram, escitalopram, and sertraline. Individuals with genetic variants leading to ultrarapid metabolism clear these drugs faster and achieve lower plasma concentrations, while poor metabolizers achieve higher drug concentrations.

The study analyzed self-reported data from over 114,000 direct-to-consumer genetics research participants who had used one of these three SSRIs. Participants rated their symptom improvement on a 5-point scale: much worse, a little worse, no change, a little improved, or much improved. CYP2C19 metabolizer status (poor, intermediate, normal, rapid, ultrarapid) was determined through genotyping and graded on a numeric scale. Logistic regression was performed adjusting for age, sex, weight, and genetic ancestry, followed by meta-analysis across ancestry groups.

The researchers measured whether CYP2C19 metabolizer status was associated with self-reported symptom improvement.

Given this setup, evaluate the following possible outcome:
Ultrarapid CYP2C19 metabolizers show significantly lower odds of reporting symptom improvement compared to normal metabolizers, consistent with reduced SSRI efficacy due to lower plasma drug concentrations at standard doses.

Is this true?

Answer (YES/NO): NO